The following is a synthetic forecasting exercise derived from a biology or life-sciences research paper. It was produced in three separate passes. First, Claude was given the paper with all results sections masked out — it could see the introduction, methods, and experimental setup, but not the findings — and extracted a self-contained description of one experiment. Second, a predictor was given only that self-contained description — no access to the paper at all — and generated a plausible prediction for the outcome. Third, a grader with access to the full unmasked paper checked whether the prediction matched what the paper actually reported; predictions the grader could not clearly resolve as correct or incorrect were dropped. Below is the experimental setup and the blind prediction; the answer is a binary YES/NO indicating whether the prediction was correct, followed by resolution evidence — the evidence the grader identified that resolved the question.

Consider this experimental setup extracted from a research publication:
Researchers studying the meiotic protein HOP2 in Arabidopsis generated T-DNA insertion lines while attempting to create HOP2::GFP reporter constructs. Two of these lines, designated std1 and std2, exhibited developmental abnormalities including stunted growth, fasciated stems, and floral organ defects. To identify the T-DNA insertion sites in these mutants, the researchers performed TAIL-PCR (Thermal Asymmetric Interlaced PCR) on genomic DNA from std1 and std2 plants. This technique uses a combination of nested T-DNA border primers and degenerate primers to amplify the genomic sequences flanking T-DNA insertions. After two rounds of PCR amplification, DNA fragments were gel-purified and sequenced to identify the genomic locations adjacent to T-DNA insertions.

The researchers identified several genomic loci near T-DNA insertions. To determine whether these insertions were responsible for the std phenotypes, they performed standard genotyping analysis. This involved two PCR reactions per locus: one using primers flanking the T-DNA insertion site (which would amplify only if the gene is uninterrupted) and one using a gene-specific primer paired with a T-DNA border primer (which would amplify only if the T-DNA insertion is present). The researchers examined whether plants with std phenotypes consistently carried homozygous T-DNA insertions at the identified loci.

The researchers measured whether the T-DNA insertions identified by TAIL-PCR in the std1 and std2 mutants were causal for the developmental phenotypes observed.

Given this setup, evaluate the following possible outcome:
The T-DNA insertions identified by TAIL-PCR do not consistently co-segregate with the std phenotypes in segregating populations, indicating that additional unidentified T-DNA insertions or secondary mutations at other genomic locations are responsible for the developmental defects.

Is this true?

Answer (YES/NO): NO